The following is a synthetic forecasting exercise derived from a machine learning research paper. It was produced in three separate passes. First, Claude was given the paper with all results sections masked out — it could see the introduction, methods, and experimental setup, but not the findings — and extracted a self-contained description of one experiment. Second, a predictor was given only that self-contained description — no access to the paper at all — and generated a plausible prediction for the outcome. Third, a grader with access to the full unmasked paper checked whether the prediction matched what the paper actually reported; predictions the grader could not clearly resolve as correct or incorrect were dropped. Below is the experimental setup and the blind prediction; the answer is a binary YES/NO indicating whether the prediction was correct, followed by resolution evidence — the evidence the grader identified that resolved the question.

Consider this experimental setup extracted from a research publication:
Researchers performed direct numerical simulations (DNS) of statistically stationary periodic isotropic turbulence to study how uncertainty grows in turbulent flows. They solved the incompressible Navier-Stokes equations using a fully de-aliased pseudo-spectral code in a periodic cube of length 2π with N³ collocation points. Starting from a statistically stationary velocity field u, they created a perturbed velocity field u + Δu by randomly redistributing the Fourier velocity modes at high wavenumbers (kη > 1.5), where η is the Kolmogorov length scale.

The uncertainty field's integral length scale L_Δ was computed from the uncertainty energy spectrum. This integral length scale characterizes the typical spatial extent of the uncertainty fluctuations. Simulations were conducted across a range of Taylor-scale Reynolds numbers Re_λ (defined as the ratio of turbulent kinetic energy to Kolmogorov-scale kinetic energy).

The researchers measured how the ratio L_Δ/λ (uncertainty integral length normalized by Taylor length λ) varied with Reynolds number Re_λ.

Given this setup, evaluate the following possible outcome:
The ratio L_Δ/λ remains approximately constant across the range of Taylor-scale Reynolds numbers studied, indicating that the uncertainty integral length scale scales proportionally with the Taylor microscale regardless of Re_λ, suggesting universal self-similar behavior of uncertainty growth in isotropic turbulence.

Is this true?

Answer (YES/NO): NO